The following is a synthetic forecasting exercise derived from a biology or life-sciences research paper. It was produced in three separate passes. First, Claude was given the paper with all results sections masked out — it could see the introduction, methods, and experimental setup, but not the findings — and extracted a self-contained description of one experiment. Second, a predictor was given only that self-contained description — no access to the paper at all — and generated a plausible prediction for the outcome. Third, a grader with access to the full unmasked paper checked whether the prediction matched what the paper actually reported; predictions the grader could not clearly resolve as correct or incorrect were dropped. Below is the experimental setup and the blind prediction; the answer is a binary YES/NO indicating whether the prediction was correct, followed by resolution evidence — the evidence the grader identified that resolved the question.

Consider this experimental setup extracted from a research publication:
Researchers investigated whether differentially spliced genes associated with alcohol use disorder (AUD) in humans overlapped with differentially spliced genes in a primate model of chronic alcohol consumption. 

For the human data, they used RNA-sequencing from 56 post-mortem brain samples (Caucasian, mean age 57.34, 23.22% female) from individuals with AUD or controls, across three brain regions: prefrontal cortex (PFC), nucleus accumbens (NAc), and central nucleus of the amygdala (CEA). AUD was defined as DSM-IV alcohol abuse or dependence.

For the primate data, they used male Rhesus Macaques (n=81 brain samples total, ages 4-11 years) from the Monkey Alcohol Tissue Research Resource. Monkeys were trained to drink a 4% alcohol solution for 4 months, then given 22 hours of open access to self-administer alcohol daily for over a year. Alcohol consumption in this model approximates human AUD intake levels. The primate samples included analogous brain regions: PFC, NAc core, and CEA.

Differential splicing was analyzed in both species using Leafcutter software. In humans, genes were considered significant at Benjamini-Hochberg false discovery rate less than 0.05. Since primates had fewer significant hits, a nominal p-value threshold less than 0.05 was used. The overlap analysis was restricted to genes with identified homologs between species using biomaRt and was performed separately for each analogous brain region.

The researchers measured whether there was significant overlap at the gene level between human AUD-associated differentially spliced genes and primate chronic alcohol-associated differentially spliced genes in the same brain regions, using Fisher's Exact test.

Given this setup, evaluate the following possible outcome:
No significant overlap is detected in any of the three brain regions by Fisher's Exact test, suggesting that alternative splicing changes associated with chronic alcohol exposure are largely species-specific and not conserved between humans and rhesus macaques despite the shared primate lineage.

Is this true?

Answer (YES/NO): NO